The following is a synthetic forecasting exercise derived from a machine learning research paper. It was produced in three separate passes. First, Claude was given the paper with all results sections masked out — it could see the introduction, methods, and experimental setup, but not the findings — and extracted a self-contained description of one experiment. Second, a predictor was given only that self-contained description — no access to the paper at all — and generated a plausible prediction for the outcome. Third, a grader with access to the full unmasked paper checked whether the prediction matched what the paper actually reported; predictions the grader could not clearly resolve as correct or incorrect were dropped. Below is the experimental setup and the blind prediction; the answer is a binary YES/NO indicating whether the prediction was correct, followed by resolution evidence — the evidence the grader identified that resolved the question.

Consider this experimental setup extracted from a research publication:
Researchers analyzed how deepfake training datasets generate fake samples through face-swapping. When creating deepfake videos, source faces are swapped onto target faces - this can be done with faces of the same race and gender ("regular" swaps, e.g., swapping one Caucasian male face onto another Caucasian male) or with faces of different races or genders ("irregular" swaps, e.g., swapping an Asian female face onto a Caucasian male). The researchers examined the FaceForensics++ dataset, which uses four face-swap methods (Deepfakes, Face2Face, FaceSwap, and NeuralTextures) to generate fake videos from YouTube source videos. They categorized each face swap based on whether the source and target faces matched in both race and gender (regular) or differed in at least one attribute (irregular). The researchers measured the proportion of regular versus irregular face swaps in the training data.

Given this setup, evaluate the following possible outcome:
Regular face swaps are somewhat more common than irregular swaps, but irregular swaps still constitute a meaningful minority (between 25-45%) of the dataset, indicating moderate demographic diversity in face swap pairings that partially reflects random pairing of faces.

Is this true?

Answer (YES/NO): NO